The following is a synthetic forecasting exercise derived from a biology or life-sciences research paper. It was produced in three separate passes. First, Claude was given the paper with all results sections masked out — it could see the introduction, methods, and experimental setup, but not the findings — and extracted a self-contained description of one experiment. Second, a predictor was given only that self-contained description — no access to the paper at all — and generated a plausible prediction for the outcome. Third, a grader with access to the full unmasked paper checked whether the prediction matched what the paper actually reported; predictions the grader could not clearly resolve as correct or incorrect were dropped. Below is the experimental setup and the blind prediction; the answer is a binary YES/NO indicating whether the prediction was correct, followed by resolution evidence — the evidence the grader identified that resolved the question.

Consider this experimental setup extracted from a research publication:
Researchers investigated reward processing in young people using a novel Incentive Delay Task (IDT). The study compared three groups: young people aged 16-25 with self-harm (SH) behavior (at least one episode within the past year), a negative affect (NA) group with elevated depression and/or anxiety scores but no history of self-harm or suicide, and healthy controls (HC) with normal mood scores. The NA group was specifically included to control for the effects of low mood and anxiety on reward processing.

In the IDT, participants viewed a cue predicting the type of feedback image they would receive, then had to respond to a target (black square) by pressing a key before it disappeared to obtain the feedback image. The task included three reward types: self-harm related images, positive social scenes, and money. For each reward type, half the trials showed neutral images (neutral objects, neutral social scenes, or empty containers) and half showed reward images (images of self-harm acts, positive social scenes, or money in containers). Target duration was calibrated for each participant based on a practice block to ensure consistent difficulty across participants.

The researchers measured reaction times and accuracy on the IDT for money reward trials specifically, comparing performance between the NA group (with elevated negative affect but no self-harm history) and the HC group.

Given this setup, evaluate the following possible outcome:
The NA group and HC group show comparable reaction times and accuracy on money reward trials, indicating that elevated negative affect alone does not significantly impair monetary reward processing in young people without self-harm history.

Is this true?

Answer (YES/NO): YES